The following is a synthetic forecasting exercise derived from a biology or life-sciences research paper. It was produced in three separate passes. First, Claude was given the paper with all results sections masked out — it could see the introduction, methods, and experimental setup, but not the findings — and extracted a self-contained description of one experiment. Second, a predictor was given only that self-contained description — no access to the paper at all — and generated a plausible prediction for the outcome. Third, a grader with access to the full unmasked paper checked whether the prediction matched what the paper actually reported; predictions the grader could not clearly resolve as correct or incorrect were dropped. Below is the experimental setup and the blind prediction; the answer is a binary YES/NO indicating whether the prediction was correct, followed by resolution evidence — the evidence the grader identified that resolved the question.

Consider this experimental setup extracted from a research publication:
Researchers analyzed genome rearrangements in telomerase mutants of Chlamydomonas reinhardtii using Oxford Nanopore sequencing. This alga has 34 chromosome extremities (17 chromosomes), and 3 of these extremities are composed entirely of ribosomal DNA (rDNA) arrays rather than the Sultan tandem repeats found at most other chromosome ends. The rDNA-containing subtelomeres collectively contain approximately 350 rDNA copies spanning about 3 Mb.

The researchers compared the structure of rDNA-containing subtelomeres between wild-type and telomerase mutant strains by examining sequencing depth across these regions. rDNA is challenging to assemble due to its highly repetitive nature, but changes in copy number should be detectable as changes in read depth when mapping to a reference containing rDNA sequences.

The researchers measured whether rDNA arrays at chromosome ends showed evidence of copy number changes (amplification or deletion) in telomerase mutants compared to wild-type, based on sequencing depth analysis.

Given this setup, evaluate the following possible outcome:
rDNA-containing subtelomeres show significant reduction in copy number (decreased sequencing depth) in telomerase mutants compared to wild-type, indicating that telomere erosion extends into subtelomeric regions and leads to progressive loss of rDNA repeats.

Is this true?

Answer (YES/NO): YES